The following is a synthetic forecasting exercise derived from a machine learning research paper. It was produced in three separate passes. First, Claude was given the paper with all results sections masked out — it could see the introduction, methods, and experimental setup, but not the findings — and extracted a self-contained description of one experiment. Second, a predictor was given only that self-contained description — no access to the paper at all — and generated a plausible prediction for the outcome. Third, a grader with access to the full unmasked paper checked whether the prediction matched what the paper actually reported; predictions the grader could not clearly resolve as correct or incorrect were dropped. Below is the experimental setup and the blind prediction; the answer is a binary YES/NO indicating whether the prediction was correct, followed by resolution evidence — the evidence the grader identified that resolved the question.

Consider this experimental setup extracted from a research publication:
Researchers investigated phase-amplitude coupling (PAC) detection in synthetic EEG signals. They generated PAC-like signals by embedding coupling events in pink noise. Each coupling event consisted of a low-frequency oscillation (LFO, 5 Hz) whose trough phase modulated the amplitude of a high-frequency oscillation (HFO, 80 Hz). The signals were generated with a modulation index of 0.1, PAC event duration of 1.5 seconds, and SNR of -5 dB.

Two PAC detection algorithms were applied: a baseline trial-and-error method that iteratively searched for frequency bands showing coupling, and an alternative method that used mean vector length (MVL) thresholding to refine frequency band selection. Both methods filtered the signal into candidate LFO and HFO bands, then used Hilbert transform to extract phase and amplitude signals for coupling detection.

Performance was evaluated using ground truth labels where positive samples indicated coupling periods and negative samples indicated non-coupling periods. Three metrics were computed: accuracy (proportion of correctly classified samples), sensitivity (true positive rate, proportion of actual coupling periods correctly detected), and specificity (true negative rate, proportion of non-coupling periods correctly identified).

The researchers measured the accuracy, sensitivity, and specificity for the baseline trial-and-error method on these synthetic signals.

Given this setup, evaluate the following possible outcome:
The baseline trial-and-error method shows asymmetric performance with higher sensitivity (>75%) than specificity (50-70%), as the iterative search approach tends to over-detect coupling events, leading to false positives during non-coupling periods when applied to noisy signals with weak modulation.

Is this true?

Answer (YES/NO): NO